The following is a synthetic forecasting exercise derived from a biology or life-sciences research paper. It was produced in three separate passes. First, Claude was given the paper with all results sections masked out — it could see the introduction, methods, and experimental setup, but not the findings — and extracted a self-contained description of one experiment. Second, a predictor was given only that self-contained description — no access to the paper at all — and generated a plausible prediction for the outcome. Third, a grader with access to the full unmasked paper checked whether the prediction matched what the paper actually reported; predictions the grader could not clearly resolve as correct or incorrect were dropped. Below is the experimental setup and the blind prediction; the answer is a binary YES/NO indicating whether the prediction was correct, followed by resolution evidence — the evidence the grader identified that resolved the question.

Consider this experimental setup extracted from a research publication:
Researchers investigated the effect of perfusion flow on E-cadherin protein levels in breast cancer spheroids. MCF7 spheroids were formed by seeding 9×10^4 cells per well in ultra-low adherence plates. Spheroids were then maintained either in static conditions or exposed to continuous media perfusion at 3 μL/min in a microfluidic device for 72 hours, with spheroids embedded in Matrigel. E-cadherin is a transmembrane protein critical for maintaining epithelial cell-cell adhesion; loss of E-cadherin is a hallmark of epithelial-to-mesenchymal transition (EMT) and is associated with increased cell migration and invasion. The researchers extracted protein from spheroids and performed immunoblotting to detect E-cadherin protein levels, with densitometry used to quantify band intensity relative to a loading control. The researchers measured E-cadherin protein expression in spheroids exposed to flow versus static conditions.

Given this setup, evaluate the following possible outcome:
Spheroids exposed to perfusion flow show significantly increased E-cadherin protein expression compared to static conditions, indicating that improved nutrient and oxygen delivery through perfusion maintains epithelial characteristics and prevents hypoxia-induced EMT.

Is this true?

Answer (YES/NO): NO